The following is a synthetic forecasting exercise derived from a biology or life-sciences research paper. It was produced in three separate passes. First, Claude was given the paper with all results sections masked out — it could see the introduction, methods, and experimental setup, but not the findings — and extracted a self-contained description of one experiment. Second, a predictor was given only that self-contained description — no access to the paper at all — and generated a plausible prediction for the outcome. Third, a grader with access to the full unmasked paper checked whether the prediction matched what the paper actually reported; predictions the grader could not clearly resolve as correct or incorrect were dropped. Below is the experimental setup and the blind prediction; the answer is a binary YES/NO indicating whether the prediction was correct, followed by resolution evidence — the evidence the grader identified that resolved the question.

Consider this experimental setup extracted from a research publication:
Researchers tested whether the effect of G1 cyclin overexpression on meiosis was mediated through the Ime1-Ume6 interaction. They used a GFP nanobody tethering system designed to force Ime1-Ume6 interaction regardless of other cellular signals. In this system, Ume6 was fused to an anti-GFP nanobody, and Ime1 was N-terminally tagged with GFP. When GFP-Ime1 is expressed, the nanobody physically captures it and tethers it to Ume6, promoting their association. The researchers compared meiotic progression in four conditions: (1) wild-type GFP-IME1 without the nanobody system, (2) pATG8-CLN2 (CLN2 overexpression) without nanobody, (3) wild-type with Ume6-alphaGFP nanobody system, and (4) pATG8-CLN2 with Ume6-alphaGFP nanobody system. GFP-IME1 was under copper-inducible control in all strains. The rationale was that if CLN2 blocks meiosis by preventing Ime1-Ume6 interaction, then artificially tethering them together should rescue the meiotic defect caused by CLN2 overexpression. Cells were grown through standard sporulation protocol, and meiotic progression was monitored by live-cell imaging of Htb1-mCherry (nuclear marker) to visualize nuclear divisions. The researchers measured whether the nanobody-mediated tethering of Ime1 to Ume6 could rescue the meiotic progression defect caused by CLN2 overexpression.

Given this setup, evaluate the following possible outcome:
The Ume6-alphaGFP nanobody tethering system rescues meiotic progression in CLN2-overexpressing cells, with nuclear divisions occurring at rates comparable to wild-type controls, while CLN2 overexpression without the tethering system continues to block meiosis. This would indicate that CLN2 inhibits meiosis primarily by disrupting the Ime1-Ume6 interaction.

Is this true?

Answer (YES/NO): YES